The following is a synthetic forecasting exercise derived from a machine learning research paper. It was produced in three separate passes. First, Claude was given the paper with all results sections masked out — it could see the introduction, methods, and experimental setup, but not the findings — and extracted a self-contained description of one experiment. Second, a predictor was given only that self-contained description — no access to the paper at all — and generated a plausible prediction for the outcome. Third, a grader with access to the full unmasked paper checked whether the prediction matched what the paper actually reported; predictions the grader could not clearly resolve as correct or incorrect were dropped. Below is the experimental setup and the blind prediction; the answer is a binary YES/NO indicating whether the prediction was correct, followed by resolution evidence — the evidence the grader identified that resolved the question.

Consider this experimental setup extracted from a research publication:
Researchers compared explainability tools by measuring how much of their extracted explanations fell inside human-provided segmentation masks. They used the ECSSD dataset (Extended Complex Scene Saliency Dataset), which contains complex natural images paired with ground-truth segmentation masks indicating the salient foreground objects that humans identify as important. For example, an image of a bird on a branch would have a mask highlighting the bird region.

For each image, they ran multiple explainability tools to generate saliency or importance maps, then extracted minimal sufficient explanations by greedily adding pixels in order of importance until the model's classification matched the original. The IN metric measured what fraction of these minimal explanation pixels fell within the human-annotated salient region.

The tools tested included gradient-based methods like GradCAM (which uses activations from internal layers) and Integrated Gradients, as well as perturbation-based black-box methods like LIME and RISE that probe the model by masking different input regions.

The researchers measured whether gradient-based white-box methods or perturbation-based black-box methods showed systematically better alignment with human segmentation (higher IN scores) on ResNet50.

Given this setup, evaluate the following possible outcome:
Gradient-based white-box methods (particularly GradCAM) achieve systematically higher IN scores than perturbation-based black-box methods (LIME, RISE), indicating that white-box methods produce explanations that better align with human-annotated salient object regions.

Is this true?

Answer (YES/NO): NO